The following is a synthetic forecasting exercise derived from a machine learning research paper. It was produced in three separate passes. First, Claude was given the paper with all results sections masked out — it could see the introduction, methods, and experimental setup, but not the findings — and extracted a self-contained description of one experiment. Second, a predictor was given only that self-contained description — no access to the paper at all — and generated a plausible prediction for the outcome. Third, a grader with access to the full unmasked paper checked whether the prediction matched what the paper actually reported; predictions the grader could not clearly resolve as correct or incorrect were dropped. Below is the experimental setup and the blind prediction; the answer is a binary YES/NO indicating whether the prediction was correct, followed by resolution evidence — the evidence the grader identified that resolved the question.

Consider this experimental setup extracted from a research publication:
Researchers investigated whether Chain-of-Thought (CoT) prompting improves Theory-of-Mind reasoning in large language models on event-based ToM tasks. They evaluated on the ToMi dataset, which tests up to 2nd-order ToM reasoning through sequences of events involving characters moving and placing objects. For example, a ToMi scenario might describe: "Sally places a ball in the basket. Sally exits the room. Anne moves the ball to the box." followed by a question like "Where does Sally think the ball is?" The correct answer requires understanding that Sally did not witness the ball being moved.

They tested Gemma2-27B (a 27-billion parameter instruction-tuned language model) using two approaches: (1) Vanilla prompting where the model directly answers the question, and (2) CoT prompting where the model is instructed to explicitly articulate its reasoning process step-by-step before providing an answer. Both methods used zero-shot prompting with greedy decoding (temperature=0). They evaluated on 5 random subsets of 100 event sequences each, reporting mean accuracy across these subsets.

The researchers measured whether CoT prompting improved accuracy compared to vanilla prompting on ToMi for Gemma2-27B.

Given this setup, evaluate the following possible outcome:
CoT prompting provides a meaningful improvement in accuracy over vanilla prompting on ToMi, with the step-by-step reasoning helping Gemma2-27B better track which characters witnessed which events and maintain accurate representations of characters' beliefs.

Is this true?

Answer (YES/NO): NO